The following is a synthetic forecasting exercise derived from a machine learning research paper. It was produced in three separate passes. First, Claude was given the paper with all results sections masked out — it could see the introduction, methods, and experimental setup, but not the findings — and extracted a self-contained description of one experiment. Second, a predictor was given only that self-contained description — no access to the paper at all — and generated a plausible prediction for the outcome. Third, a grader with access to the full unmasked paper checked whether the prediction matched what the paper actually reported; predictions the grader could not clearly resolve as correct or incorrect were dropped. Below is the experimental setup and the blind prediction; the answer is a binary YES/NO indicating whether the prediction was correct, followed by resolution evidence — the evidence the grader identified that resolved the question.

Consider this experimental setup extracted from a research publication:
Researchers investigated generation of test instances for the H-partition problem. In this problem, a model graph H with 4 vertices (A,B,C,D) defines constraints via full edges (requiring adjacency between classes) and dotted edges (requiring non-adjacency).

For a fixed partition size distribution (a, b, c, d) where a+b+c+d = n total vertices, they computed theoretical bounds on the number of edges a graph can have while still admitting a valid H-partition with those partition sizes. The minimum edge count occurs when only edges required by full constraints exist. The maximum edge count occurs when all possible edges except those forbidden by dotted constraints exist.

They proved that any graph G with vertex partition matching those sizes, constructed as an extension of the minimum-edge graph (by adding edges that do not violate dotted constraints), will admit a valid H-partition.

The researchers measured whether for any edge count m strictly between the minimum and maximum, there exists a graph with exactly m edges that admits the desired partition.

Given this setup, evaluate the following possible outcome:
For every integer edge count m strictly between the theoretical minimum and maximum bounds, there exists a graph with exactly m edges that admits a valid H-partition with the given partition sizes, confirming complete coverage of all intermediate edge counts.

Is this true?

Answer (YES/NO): YES